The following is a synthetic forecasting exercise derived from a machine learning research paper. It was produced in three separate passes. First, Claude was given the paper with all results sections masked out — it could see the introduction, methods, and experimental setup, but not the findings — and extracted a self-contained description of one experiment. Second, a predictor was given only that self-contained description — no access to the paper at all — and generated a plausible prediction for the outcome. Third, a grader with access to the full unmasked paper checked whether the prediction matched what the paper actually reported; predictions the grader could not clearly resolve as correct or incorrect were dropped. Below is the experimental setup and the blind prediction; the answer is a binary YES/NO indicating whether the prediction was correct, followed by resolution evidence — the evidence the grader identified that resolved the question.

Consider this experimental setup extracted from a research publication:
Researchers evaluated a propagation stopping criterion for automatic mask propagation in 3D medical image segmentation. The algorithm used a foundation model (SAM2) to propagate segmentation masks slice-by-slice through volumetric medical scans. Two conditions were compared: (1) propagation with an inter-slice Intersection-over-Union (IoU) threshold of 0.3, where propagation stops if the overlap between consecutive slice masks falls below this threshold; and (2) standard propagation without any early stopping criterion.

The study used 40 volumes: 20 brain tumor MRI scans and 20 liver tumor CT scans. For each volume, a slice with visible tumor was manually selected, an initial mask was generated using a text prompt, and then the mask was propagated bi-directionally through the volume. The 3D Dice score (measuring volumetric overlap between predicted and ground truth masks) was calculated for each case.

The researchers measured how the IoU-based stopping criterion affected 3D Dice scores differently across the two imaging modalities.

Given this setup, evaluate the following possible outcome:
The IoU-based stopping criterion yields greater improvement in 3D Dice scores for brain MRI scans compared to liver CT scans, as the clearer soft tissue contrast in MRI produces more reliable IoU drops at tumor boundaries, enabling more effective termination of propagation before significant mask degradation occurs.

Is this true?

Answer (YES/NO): NO